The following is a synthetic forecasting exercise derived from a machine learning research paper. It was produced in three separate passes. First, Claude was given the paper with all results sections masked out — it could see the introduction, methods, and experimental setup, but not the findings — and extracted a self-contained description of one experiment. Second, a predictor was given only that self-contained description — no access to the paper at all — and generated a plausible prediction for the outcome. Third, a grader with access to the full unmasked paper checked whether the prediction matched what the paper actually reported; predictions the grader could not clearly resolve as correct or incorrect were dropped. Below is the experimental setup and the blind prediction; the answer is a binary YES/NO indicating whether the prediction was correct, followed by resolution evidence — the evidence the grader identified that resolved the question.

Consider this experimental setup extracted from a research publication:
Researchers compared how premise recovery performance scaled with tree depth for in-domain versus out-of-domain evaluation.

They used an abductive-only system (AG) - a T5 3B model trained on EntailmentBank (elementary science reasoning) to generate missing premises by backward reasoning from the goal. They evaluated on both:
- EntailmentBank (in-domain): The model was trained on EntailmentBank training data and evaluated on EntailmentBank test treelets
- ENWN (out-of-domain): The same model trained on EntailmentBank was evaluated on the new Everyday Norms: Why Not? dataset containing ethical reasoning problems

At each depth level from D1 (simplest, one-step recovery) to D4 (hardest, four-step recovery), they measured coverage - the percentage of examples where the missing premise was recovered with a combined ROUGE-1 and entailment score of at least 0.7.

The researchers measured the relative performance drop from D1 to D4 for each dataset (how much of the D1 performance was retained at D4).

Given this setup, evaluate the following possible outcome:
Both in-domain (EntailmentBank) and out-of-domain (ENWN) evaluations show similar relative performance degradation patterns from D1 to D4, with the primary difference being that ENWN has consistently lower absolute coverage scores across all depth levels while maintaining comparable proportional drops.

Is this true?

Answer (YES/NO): NO